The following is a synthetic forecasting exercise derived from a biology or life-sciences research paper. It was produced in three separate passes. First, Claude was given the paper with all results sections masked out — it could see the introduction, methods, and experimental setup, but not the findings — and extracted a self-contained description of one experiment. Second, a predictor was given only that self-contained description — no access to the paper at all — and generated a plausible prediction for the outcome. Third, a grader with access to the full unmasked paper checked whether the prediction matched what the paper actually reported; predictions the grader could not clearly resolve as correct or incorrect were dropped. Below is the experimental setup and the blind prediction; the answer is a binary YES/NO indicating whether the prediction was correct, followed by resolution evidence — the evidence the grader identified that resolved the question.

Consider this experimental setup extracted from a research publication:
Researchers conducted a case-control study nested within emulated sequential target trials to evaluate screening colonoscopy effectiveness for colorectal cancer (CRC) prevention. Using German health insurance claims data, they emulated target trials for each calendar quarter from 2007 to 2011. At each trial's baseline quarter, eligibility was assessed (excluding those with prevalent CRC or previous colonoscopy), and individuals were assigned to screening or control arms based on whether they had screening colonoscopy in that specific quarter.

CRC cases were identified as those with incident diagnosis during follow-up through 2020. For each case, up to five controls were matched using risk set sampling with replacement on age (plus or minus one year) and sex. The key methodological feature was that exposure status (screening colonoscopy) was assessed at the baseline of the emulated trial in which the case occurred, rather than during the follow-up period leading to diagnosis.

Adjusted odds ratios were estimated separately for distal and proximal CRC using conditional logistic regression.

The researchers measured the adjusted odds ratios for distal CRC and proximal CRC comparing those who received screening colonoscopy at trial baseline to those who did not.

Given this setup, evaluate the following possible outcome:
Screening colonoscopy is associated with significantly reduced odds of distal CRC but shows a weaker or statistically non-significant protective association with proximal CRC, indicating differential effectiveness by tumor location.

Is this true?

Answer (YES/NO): NO